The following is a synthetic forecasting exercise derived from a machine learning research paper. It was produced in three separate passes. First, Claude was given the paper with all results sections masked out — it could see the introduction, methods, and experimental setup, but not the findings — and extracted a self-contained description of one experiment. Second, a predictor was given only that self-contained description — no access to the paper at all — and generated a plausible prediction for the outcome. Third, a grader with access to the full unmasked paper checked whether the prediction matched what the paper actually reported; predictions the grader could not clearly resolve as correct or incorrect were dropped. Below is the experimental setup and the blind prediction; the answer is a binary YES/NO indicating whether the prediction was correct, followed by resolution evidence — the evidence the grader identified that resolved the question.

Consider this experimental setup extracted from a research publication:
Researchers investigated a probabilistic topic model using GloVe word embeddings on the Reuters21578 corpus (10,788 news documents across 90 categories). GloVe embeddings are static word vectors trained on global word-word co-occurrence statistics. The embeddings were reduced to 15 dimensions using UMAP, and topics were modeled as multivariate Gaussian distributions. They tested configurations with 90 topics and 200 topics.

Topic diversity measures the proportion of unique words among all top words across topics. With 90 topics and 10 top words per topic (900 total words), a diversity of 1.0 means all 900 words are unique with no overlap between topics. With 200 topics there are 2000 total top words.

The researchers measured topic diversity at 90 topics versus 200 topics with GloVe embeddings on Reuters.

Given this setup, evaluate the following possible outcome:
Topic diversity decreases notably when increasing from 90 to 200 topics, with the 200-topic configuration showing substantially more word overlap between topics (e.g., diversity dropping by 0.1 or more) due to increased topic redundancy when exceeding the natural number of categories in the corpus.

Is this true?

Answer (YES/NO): YES